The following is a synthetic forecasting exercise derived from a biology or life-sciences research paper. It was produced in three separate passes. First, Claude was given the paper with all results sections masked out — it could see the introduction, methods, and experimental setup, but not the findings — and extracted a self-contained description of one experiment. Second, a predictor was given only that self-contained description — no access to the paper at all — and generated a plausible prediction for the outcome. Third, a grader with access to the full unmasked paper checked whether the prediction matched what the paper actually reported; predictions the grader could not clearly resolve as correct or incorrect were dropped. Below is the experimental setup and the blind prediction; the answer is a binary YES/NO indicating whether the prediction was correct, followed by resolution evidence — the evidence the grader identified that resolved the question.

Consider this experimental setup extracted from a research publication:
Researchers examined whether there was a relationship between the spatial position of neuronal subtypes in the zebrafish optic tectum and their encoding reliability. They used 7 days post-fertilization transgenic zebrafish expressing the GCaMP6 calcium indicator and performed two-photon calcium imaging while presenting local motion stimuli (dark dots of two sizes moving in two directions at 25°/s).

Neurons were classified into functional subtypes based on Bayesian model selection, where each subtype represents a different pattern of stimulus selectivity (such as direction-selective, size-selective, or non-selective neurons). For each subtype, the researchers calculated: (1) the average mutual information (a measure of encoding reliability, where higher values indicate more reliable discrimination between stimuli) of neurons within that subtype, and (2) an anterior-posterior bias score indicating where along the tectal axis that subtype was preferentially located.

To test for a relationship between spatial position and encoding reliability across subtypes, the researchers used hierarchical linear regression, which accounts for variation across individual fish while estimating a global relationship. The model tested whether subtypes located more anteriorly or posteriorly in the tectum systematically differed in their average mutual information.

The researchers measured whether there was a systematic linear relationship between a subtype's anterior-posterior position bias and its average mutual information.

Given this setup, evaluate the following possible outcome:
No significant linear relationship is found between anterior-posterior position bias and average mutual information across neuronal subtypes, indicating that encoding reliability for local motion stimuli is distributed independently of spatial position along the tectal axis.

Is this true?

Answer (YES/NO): NO